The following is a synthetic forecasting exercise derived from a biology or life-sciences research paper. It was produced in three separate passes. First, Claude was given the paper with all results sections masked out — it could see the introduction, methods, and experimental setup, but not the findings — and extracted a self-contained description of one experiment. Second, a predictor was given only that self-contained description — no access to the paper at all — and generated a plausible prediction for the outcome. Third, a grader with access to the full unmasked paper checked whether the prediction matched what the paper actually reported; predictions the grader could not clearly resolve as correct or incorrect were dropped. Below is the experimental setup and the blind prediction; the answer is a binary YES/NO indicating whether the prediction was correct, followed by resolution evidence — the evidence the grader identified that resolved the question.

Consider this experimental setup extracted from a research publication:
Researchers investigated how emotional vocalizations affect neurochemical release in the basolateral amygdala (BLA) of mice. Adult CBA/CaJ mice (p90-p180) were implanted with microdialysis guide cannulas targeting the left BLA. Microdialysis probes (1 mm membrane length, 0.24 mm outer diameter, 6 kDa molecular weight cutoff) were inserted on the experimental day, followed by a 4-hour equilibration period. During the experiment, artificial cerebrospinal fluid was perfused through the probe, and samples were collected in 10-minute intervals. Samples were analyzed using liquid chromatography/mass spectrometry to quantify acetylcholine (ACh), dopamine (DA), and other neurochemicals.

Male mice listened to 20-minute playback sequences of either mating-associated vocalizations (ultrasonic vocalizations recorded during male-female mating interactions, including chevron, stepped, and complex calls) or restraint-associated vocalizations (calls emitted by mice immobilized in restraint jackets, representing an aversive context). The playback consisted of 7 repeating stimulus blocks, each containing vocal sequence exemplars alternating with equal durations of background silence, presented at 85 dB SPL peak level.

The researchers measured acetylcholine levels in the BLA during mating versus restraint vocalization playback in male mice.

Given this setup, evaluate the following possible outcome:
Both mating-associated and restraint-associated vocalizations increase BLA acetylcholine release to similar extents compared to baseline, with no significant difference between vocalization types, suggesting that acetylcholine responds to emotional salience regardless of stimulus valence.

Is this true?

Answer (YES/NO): NO